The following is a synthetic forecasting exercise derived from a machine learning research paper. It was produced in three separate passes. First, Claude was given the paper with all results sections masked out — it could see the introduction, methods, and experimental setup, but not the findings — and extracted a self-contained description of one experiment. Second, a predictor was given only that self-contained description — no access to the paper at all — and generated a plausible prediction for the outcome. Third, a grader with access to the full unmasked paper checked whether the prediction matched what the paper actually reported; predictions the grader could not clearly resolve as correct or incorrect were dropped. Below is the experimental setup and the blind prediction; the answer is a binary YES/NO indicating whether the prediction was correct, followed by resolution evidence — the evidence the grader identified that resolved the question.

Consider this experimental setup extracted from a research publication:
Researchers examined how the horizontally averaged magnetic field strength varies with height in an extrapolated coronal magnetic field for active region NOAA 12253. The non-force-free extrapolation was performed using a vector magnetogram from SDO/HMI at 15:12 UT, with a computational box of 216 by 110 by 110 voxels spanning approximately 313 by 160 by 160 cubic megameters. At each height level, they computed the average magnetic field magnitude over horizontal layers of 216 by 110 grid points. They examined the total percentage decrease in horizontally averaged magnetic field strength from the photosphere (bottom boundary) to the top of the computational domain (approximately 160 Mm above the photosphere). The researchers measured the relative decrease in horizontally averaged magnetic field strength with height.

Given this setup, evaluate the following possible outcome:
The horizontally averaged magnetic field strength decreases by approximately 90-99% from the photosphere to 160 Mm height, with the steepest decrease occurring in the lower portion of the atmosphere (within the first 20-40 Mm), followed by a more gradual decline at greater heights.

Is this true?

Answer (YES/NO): NO